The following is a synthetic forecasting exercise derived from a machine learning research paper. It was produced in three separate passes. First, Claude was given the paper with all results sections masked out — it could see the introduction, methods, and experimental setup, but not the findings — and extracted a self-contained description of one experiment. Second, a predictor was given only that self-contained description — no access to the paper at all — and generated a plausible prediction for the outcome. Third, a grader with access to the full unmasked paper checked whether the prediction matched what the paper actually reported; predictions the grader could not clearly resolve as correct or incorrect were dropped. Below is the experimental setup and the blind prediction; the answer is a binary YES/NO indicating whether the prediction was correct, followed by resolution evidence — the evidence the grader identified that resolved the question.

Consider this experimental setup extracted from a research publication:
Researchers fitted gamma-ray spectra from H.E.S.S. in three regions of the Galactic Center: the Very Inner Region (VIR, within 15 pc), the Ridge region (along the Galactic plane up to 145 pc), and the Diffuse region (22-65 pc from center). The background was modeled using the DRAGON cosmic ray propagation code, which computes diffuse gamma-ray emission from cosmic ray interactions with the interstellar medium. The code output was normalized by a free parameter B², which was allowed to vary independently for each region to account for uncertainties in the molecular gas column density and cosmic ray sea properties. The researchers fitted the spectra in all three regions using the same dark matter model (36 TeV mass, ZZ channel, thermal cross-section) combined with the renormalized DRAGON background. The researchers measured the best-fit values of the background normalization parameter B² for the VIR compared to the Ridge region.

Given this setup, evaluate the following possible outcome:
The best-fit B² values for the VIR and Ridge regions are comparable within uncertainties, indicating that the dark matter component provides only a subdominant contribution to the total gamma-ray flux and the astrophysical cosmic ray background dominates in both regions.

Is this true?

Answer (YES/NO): NO